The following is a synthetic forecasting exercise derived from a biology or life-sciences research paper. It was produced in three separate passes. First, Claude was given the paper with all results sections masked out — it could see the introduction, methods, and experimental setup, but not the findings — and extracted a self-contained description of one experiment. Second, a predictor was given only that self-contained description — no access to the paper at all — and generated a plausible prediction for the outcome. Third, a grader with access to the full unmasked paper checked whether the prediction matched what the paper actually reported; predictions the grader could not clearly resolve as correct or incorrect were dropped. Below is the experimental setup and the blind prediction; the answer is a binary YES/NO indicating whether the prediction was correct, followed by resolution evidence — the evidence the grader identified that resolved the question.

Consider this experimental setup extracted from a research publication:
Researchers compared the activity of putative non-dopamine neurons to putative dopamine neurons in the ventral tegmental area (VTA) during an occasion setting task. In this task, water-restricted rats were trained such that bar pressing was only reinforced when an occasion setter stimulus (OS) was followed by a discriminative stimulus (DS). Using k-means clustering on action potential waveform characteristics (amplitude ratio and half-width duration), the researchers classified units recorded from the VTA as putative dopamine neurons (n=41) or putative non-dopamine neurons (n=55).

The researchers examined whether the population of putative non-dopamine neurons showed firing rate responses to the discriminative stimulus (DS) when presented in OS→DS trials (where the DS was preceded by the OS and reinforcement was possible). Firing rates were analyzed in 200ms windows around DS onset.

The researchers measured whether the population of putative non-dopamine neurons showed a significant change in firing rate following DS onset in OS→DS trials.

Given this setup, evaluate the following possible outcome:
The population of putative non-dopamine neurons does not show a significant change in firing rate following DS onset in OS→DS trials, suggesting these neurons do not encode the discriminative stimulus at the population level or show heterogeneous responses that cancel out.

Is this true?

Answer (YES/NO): YES